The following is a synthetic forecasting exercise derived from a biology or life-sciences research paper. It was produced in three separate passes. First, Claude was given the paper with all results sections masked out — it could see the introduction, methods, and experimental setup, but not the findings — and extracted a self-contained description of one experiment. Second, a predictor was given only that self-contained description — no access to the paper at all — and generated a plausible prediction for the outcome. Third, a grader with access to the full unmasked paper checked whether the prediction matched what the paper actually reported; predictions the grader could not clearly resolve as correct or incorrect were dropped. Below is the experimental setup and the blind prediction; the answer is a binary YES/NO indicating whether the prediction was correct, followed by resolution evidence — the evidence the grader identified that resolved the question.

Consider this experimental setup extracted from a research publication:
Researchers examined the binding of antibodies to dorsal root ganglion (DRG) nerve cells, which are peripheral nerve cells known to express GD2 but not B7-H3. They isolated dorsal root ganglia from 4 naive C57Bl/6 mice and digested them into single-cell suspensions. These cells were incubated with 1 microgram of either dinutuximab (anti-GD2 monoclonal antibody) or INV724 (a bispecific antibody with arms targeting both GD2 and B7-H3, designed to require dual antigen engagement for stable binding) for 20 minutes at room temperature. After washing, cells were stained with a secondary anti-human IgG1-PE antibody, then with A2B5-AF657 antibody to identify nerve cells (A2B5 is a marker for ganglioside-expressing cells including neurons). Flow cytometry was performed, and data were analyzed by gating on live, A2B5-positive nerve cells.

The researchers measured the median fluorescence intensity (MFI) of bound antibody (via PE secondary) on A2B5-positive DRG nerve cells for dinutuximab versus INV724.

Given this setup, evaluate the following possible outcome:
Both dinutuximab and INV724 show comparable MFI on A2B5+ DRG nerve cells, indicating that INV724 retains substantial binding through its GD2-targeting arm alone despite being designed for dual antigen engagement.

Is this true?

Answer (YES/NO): NO